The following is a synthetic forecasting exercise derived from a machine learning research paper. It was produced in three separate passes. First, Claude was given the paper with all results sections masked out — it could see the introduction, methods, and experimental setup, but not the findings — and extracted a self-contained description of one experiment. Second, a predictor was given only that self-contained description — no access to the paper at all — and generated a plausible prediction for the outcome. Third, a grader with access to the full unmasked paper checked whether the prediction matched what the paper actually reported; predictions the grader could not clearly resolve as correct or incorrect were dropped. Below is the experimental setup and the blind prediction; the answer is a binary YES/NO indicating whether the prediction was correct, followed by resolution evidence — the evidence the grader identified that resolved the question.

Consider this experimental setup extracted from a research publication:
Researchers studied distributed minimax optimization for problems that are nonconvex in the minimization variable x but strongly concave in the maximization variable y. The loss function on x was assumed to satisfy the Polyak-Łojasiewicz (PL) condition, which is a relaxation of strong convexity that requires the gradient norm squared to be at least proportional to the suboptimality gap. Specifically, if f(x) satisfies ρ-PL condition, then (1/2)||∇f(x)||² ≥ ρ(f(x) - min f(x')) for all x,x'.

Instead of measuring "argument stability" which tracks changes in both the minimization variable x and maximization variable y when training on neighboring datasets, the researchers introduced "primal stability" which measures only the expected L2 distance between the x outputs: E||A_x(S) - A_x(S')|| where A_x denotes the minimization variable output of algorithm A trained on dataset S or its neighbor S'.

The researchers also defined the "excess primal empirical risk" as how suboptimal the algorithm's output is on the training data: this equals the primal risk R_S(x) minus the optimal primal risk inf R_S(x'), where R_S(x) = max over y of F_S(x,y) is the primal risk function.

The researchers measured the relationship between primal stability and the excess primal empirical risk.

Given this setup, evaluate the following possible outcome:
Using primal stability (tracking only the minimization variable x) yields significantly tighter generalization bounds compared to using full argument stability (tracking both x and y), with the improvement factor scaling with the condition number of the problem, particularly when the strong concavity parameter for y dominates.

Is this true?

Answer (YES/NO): NO